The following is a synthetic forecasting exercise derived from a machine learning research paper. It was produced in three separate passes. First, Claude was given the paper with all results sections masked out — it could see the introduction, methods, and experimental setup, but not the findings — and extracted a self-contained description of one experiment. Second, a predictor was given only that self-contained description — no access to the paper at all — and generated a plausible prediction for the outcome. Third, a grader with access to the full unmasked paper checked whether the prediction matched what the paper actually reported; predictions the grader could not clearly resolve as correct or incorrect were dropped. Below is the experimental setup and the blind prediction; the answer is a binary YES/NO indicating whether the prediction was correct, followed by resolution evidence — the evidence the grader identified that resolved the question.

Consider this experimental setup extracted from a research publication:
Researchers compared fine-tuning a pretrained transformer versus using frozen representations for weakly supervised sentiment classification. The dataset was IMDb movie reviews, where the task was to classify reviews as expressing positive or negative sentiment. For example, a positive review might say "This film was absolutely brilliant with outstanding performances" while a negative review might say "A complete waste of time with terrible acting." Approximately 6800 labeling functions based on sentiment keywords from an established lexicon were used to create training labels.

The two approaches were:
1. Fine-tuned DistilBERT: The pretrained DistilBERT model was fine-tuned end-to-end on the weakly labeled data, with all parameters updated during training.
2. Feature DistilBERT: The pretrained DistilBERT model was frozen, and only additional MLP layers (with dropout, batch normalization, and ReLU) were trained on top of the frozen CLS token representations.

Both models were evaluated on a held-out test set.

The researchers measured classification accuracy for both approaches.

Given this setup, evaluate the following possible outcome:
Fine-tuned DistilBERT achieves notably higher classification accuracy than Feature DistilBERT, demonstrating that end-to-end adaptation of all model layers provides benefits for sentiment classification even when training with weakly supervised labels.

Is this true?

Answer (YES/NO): NO